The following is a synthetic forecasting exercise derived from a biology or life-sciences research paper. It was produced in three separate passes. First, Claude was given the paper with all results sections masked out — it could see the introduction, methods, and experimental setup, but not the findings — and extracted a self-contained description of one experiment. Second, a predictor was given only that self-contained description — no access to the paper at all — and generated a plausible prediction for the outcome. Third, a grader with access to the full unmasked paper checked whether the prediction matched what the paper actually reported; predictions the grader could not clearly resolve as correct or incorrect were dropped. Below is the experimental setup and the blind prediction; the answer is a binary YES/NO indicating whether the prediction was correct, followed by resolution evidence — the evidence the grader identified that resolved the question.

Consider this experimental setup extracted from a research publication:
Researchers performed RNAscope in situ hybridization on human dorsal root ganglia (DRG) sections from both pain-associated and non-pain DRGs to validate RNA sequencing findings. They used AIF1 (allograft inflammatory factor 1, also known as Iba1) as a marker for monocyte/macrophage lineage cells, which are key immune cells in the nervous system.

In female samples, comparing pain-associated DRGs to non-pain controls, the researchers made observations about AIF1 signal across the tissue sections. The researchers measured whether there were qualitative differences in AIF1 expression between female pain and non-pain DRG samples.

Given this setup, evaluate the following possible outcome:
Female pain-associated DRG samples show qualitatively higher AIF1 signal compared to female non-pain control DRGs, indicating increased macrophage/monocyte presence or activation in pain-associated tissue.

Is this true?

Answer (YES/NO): YES